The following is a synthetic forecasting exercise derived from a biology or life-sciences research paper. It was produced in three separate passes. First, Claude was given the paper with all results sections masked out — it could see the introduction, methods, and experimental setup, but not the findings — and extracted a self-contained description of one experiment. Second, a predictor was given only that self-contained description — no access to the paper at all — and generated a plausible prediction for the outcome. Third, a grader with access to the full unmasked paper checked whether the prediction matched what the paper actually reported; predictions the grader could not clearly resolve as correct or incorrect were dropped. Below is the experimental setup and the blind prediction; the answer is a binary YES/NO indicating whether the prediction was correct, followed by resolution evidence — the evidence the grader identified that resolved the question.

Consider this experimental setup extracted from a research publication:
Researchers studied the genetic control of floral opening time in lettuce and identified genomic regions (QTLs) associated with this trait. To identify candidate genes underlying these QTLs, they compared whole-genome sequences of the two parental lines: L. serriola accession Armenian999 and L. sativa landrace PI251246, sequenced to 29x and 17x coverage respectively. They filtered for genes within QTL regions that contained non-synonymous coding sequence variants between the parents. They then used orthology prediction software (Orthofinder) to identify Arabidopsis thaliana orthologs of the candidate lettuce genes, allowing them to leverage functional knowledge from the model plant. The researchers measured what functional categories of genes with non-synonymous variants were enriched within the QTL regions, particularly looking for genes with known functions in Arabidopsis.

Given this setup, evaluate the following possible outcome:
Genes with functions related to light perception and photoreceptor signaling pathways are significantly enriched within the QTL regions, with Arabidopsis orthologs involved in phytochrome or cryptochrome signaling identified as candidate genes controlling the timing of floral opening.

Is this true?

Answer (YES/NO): NO